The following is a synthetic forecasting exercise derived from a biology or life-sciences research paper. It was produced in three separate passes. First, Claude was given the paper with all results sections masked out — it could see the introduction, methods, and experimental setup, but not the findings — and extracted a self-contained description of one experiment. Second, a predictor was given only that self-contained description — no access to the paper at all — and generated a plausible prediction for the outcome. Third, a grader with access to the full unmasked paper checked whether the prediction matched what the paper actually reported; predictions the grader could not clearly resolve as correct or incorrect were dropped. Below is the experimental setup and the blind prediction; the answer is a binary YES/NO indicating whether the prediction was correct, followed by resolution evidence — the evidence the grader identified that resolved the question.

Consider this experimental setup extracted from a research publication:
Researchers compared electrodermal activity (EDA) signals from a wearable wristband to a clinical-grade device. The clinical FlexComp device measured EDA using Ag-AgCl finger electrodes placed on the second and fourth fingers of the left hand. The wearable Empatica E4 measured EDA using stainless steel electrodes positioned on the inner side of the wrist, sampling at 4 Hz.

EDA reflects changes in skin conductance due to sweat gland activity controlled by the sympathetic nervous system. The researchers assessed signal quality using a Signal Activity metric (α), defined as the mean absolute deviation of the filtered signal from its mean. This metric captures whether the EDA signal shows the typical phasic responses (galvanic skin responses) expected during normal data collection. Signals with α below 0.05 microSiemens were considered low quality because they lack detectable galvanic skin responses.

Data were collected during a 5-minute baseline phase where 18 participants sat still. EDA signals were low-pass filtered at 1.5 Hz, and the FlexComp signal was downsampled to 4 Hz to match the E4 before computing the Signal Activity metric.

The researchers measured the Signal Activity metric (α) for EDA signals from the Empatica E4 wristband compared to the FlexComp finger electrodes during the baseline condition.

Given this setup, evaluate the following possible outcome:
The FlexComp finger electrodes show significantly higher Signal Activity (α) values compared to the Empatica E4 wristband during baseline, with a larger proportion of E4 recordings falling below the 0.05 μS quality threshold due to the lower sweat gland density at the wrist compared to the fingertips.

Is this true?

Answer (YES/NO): NO